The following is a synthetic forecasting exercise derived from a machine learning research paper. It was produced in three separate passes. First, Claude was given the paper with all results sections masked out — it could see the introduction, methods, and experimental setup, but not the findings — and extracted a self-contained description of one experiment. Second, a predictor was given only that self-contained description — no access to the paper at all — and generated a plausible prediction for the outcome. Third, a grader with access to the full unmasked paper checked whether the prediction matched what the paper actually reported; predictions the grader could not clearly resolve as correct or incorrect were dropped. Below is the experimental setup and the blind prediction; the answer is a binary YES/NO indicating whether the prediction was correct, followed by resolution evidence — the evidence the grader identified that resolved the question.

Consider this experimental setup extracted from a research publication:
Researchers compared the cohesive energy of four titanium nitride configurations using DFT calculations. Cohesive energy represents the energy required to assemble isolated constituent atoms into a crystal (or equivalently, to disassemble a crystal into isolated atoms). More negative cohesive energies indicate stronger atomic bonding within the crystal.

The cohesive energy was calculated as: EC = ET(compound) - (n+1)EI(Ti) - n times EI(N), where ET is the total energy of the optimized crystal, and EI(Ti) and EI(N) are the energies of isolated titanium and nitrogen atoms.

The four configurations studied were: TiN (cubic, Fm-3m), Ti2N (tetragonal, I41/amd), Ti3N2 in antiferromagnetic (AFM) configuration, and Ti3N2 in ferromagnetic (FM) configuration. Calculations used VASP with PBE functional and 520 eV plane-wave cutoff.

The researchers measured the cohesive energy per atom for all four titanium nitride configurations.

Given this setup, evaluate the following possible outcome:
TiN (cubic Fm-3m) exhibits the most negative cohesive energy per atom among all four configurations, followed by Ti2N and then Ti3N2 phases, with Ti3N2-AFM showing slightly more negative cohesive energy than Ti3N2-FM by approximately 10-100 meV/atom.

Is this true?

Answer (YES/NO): NO